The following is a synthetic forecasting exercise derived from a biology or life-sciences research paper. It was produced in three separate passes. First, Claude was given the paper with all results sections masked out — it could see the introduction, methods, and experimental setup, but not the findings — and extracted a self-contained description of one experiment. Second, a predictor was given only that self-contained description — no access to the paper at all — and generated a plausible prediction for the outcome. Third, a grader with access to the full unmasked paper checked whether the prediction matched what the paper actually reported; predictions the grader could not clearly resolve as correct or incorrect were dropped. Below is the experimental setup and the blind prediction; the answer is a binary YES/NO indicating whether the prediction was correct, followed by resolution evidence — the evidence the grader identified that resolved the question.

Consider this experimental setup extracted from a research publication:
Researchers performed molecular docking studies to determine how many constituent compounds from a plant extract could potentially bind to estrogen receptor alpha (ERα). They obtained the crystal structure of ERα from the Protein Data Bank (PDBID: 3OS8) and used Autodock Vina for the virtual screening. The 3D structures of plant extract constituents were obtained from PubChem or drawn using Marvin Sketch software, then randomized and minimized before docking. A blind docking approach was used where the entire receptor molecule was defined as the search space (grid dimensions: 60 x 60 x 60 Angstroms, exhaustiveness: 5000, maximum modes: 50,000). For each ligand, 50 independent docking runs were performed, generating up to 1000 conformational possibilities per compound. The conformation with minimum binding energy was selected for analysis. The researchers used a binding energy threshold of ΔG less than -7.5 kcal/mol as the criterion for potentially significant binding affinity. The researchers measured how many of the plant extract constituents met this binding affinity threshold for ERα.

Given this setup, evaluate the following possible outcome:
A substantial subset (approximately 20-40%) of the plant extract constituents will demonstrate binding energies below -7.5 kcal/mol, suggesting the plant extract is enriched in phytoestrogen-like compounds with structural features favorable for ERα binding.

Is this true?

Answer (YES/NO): NO